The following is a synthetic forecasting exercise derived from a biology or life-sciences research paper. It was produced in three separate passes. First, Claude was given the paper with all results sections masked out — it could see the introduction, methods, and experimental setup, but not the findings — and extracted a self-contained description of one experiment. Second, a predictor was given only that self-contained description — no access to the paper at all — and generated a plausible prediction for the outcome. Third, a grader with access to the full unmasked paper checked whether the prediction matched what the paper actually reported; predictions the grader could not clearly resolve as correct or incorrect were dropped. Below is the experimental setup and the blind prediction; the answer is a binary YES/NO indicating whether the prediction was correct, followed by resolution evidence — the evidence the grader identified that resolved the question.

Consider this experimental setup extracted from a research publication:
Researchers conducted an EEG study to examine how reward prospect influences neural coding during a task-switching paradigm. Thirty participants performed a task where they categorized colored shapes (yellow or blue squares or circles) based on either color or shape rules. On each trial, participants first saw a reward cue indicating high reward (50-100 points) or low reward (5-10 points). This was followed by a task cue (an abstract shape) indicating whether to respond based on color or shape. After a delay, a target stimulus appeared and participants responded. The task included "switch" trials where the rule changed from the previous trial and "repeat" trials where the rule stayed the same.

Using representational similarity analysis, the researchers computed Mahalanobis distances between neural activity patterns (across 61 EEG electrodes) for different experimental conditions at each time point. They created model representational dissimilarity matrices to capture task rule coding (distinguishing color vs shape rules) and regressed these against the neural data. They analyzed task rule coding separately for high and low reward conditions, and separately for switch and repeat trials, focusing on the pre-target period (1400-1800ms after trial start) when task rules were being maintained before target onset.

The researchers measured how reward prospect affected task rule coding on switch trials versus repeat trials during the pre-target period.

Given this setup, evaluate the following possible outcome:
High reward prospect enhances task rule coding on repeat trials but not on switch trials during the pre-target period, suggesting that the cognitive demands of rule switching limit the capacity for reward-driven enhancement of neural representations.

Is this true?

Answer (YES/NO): NO